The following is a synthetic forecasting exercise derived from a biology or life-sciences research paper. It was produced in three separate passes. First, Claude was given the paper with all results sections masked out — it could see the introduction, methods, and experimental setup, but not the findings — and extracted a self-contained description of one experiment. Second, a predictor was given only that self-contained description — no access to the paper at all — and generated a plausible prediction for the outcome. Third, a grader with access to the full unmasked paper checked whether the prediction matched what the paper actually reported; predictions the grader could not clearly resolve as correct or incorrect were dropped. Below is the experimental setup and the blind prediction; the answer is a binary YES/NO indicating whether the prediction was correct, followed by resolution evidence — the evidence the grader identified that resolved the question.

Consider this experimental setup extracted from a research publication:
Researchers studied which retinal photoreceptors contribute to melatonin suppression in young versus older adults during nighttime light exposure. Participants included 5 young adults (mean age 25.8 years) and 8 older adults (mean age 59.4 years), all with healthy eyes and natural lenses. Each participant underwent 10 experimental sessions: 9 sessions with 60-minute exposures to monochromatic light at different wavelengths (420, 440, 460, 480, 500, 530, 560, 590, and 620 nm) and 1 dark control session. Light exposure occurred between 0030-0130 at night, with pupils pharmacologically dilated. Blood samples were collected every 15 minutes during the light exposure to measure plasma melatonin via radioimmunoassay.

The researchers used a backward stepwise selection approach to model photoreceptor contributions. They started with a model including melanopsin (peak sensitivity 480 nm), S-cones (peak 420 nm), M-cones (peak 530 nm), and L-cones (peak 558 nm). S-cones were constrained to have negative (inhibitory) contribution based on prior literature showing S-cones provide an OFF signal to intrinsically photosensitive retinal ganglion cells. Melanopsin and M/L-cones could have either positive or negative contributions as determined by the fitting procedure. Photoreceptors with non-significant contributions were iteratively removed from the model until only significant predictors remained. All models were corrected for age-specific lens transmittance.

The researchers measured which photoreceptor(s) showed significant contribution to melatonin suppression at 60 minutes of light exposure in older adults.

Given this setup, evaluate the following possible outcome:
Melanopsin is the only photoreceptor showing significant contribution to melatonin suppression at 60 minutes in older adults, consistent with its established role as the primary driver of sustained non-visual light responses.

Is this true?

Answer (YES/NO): NO